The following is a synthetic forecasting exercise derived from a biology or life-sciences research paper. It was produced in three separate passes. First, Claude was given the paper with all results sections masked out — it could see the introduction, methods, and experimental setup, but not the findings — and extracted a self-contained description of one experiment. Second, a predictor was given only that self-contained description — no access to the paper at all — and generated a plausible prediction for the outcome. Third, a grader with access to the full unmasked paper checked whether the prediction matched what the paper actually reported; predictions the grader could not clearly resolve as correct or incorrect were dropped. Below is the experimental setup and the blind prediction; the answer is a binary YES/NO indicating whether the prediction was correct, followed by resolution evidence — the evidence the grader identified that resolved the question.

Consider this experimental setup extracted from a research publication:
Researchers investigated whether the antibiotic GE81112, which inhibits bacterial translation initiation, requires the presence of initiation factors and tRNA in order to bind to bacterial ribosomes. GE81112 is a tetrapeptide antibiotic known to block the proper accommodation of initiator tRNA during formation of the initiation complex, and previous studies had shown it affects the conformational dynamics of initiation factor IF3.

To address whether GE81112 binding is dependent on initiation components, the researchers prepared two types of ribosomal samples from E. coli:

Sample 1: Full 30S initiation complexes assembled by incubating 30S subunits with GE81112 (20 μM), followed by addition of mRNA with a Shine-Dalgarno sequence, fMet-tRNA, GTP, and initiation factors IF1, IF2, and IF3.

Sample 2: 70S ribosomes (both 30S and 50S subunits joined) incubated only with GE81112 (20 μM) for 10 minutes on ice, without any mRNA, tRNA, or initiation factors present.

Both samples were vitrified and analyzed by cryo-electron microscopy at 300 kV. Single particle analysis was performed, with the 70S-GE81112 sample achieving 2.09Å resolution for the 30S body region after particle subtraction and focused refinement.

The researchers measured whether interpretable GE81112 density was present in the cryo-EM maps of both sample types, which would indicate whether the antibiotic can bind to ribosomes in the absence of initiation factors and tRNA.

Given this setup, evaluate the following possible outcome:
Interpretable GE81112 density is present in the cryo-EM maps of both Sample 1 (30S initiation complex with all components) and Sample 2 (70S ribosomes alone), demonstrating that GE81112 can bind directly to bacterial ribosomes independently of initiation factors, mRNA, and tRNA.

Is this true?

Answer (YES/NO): YES